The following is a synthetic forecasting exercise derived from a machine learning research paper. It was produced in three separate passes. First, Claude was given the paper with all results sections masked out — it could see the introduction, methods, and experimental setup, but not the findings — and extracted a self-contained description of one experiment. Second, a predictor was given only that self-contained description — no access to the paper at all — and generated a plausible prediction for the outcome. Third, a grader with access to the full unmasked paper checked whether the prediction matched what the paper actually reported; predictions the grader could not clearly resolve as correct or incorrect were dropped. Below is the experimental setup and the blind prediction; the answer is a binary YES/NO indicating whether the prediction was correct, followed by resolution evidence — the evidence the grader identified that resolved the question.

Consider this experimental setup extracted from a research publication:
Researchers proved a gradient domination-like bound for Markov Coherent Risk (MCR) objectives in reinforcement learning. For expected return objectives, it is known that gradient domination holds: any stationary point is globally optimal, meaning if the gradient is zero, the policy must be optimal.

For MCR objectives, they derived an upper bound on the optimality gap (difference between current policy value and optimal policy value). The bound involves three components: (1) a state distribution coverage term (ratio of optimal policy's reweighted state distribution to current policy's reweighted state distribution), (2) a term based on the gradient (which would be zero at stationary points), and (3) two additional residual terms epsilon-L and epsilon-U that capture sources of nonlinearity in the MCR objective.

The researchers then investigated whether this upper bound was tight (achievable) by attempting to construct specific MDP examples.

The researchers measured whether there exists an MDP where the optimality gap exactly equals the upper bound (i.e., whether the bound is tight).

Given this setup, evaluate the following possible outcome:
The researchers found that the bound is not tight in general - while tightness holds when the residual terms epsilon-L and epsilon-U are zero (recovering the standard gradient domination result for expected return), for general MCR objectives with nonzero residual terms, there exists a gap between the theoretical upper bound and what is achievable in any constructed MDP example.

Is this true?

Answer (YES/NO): NO